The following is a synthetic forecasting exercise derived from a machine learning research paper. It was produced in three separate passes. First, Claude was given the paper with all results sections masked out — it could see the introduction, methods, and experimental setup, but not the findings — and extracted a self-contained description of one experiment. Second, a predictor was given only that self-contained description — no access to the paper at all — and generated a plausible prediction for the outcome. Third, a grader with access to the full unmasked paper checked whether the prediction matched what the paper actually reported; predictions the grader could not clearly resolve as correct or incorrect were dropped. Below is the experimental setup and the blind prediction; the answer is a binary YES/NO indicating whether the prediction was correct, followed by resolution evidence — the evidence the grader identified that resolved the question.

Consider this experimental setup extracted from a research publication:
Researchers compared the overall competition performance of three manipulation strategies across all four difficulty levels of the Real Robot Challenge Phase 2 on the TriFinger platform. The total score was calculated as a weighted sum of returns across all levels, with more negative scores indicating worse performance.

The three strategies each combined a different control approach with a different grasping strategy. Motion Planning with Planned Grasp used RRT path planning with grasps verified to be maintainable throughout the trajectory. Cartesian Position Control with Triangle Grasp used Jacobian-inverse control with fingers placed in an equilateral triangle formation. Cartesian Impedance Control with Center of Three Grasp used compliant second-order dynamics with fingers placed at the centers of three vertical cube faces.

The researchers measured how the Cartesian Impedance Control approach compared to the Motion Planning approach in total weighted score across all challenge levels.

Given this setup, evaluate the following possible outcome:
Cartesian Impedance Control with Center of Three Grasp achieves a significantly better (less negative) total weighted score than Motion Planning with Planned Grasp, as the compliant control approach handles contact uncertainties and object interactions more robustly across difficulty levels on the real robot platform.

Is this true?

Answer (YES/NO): NO